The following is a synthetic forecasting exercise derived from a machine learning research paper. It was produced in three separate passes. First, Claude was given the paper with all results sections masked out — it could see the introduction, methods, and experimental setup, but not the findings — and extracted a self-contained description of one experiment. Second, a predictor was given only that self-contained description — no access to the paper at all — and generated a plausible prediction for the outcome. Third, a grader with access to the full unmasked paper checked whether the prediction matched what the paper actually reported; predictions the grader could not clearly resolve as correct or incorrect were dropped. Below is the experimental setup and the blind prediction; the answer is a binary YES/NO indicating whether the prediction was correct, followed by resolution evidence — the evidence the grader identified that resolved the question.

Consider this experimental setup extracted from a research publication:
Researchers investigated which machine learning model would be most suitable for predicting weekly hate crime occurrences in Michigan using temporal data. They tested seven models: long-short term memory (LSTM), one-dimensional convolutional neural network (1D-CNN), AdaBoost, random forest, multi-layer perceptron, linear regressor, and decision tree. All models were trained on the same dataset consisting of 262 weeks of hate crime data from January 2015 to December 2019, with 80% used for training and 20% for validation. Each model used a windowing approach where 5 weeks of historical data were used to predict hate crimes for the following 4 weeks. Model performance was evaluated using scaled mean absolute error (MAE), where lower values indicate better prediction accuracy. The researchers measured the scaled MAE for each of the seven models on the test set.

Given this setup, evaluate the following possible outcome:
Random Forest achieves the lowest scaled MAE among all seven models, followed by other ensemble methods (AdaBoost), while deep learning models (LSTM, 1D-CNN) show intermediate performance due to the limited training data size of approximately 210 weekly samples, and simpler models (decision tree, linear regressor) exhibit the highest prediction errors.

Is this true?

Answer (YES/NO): NO